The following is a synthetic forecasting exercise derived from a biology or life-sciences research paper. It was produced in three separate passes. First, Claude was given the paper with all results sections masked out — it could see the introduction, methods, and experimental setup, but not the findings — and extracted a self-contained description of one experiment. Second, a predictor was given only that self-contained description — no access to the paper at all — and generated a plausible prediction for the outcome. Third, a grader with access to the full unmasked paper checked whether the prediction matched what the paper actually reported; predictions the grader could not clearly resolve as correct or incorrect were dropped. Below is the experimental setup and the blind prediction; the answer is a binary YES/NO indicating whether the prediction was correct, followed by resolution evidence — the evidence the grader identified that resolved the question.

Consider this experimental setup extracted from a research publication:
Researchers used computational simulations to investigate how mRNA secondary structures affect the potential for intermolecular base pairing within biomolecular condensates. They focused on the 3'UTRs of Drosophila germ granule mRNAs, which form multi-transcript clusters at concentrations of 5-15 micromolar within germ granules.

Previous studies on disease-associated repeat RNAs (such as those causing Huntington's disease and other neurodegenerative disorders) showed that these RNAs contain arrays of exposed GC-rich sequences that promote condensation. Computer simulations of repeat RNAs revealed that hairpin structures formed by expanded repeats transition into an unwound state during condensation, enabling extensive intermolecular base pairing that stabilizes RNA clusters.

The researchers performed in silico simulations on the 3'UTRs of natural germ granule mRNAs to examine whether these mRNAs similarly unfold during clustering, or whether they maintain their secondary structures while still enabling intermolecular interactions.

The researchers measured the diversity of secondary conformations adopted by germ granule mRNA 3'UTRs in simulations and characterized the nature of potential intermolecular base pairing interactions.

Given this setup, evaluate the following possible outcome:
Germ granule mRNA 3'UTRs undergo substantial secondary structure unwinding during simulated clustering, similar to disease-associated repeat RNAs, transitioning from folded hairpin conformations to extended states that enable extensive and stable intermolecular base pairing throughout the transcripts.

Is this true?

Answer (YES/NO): NO